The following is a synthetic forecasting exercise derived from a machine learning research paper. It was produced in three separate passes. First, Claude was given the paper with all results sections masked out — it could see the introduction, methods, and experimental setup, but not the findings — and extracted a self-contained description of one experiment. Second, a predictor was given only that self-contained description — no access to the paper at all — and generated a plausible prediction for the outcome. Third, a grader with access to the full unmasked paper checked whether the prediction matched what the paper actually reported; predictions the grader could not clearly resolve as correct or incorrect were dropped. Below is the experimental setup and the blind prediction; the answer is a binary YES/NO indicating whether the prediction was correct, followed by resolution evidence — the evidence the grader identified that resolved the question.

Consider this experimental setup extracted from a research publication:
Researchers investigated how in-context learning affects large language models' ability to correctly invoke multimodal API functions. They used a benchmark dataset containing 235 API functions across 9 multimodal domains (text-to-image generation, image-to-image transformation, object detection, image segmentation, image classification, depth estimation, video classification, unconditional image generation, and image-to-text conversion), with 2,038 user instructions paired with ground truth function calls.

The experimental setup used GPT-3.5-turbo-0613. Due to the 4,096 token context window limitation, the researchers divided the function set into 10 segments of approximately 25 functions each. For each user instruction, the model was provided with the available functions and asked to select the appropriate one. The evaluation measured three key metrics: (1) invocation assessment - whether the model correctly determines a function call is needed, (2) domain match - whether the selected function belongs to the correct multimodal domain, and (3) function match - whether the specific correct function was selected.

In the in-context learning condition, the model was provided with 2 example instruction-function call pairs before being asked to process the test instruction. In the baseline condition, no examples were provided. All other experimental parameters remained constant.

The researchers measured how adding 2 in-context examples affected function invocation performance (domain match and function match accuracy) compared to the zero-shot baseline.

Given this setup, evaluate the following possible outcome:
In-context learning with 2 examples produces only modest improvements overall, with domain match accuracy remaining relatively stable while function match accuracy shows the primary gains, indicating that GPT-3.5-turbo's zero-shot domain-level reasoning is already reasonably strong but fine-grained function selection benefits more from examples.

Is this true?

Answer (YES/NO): NO